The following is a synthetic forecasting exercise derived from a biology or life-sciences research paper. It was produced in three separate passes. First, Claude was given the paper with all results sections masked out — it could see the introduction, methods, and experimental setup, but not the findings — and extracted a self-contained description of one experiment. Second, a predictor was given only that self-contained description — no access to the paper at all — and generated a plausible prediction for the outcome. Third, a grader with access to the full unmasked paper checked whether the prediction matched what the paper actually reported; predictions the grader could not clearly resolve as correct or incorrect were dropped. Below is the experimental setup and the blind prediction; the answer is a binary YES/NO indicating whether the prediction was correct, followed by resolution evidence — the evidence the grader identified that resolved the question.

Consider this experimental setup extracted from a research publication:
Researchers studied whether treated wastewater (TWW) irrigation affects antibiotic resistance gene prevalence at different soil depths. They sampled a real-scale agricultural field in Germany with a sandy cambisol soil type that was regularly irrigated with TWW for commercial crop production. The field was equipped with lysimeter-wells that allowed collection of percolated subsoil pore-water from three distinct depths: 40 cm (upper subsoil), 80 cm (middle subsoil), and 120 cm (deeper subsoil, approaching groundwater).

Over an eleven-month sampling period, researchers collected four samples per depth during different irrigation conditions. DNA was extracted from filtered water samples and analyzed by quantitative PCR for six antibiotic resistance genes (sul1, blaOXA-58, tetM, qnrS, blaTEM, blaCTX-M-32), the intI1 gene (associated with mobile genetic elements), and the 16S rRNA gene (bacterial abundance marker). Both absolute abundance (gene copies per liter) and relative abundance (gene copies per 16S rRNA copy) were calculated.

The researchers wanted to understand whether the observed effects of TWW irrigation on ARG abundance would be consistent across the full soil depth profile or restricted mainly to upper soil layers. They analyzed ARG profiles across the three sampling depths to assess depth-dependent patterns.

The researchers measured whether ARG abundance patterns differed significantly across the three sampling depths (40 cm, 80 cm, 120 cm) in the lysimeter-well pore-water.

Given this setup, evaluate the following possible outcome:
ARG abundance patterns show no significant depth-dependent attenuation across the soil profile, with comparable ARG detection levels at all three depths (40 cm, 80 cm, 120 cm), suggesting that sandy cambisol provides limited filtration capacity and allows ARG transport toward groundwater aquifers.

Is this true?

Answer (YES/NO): NO